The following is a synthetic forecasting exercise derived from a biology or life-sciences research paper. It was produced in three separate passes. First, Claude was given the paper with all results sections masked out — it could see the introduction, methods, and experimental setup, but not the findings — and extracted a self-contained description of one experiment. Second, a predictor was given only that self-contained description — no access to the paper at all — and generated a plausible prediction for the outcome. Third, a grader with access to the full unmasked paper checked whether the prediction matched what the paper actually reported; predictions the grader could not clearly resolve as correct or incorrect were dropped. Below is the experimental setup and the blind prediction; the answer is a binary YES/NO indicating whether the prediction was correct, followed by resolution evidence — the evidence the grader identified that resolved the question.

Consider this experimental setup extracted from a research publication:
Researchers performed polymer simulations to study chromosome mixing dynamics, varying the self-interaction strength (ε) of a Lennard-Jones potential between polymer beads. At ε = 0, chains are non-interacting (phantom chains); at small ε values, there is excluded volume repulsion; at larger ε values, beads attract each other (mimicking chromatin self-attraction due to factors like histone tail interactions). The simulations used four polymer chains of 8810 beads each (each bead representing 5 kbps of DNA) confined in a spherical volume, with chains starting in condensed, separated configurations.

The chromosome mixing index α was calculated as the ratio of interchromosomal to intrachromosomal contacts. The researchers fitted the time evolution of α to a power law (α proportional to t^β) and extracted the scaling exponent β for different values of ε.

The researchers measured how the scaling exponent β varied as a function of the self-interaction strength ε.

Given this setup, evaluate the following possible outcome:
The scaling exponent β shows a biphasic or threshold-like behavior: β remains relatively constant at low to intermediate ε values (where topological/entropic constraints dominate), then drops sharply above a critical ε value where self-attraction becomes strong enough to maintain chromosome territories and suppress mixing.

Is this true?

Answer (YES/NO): NO